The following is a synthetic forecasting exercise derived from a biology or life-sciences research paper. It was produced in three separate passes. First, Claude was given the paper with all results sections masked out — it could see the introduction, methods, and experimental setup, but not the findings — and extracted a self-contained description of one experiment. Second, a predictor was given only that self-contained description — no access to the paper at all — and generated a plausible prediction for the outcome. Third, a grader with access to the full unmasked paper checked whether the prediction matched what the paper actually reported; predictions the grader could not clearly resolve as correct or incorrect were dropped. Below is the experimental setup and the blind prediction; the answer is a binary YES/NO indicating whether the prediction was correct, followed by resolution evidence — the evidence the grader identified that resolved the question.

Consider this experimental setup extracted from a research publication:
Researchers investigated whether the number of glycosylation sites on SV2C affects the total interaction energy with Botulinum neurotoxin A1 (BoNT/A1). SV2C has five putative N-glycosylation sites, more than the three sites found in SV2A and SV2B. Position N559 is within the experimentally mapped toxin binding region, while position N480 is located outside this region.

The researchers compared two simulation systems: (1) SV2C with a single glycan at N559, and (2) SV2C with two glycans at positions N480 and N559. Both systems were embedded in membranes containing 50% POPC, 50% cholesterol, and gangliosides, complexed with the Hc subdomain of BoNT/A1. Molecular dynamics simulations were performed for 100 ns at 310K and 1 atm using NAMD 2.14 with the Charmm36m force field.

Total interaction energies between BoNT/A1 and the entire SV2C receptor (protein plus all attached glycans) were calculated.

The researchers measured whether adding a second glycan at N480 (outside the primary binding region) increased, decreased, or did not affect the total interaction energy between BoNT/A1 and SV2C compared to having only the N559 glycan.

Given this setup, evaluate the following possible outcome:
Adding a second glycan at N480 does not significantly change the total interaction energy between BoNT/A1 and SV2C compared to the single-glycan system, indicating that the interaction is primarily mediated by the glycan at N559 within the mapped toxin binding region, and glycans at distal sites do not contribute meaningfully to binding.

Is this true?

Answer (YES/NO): NO